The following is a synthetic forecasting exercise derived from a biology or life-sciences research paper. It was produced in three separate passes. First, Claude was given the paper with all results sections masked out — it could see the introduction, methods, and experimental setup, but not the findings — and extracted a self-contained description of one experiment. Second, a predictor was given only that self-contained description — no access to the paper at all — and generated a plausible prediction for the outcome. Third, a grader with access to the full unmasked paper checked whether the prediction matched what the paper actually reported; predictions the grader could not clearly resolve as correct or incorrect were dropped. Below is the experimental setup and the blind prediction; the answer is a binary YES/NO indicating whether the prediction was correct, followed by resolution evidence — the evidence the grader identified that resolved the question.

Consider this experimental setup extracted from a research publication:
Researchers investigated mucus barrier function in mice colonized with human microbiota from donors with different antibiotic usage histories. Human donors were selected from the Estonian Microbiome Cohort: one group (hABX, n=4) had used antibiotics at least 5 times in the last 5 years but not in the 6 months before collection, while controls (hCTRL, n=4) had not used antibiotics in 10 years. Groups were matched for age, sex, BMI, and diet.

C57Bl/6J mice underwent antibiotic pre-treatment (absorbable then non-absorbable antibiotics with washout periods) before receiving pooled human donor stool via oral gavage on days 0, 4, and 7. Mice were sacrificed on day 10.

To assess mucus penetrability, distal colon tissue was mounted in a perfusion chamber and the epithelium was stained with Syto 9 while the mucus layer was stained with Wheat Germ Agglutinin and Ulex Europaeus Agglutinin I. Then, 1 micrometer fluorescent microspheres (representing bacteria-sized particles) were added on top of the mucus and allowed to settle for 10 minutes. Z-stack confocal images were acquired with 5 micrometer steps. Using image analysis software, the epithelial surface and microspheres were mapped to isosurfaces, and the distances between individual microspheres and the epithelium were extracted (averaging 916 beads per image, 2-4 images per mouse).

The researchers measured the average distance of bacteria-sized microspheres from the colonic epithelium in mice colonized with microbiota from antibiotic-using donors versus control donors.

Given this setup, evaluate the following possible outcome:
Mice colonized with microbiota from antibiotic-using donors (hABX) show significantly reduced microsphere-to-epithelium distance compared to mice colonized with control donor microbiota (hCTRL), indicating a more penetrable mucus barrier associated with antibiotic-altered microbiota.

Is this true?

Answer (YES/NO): YES